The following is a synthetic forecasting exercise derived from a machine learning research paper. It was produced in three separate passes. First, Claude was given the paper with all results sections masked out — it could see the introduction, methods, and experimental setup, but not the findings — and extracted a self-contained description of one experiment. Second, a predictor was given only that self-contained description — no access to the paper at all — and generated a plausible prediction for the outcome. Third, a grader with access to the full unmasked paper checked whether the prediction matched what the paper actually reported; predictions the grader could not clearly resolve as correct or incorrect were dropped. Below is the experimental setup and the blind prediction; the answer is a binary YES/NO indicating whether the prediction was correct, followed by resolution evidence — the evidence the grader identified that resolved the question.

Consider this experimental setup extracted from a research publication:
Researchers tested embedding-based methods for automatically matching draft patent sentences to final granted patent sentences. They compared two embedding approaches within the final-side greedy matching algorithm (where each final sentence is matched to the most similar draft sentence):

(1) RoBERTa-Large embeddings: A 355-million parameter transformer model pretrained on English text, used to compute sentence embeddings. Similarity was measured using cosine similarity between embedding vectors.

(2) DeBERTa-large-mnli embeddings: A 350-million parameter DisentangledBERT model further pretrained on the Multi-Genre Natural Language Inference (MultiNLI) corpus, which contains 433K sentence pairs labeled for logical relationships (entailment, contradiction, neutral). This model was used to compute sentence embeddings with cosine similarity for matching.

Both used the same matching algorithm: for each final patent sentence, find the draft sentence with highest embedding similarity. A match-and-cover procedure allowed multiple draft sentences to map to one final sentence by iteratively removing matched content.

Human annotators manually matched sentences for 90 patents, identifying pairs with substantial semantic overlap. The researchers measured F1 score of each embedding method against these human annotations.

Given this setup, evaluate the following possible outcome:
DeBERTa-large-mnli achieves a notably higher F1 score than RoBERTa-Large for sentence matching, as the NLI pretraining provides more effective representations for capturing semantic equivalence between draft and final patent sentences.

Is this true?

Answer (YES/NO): NO